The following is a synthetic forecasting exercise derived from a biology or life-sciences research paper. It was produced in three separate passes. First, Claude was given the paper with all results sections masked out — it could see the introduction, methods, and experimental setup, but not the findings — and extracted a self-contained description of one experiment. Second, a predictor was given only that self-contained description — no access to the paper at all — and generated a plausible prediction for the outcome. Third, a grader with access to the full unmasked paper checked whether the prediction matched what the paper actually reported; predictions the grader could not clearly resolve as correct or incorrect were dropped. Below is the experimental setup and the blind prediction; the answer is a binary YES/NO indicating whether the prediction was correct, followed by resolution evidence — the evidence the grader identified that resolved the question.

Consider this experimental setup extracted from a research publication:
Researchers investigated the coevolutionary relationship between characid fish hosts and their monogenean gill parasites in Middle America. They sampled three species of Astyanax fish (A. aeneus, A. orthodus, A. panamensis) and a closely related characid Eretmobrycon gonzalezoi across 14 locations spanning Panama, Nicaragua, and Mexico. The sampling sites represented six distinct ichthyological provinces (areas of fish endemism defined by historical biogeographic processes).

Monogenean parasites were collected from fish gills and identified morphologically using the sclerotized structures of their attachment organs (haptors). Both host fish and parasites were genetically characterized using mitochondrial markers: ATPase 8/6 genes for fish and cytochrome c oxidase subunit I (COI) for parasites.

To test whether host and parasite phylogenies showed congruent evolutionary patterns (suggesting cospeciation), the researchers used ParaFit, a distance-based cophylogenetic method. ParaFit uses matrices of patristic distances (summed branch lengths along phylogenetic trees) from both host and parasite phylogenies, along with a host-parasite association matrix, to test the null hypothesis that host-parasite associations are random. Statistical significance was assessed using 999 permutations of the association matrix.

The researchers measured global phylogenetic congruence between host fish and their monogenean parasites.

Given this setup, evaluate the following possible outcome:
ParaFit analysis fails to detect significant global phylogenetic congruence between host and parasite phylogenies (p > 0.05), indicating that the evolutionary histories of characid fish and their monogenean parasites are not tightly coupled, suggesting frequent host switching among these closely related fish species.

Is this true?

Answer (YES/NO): YES